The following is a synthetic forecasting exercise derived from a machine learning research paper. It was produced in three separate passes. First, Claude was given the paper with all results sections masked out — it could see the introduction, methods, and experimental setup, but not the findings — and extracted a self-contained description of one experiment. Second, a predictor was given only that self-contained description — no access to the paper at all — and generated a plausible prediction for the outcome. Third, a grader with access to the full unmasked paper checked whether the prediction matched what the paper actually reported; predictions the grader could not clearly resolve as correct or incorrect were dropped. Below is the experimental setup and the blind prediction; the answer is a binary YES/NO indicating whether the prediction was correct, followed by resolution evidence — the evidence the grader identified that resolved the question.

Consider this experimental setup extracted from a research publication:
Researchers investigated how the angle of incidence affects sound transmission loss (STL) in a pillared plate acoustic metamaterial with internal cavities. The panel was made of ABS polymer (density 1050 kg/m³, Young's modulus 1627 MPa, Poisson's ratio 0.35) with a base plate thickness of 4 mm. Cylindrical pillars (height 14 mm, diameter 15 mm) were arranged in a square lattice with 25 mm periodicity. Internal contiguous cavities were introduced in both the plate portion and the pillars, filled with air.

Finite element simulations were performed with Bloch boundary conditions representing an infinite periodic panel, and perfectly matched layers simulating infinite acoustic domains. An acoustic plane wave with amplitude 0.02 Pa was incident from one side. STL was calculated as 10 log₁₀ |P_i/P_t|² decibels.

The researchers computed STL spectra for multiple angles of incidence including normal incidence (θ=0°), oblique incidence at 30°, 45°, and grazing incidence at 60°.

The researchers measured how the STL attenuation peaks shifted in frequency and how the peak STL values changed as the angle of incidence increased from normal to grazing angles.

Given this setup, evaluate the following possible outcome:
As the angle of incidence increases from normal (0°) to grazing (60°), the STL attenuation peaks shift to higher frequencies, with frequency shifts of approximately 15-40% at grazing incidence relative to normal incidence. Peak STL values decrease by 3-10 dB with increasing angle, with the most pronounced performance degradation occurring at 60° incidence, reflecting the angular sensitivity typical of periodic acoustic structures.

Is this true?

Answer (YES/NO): NO